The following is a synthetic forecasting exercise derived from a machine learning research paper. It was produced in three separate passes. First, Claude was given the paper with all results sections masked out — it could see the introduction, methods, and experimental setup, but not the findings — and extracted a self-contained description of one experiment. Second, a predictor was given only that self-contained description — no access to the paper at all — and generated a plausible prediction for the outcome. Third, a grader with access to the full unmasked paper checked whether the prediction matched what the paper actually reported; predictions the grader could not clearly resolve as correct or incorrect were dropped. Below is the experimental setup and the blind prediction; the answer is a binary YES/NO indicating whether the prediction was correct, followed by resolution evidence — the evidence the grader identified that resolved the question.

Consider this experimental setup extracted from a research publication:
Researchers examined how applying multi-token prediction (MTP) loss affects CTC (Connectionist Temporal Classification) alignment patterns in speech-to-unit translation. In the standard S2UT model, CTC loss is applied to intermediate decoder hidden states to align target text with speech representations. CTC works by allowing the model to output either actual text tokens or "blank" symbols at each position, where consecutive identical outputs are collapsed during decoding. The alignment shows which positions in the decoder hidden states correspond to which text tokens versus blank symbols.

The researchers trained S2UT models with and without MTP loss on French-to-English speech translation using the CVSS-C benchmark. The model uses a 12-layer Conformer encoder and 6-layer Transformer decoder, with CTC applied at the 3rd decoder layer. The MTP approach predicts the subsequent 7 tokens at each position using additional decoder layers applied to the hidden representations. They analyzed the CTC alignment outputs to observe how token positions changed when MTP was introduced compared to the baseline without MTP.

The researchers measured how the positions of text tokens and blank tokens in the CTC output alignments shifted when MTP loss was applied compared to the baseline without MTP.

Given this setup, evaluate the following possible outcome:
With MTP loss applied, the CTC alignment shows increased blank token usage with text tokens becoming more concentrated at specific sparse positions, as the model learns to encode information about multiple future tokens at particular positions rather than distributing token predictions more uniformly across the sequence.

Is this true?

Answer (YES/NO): NO